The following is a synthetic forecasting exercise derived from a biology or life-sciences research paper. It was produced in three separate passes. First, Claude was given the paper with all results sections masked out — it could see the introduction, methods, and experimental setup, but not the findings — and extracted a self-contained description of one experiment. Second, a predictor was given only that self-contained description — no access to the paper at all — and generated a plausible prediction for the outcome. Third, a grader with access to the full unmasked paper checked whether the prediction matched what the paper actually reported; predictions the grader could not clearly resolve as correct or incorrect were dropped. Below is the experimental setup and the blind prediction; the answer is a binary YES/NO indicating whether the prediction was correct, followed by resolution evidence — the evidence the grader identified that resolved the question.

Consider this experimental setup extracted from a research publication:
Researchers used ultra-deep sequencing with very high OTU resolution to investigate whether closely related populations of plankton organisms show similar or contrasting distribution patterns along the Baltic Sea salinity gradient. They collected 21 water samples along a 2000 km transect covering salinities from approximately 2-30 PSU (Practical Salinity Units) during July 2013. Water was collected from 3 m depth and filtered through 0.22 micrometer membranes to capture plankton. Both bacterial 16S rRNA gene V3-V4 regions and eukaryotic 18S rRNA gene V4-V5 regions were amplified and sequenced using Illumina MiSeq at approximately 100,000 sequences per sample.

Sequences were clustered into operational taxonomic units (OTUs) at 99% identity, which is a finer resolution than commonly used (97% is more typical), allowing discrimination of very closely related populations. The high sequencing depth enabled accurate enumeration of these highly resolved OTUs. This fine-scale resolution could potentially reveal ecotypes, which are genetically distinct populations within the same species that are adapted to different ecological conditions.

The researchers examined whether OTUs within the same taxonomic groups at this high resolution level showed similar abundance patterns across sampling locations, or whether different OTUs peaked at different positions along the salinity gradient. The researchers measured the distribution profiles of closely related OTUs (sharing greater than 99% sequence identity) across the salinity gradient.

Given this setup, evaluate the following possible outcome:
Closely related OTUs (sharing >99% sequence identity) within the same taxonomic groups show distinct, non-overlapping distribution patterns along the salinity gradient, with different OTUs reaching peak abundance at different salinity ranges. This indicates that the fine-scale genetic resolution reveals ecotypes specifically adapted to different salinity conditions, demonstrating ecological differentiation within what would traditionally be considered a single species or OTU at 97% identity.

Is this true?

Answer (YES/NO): YES